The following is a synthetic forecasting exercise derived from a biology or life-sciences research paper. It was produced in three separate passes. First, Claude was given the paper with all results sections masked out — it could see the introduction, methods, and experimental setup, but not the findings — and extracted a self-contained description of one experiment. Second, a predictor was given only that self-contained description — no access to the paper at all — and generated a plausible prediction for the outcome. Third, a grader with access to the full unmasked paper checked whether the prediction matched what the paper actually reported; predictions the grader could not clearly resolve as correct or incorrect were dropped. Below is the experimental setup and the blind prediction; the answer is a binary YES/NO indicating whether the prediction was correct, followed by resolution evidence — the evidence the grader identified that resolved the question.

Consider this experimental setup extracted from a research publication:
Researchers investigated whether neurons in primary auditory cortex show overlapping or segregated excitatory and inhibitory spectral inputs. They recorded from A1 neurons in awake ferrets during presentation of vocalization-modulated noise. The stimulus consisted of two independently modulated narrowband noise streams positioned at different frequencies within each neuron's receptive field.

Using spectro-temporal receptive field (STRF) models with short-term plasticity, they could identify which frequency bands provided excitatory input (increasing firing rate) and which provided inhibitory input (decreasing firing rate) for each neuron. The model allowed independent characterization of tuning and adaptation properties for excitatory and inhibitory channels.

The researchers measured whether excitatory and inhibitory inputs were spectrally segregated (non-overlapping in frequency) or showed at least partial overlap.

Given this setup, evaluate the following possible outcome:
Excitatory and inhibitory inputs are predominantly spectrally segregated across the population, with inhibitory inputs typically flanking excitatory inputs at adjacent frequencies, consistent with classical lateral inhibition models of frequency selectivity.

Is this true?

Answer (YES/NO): NO